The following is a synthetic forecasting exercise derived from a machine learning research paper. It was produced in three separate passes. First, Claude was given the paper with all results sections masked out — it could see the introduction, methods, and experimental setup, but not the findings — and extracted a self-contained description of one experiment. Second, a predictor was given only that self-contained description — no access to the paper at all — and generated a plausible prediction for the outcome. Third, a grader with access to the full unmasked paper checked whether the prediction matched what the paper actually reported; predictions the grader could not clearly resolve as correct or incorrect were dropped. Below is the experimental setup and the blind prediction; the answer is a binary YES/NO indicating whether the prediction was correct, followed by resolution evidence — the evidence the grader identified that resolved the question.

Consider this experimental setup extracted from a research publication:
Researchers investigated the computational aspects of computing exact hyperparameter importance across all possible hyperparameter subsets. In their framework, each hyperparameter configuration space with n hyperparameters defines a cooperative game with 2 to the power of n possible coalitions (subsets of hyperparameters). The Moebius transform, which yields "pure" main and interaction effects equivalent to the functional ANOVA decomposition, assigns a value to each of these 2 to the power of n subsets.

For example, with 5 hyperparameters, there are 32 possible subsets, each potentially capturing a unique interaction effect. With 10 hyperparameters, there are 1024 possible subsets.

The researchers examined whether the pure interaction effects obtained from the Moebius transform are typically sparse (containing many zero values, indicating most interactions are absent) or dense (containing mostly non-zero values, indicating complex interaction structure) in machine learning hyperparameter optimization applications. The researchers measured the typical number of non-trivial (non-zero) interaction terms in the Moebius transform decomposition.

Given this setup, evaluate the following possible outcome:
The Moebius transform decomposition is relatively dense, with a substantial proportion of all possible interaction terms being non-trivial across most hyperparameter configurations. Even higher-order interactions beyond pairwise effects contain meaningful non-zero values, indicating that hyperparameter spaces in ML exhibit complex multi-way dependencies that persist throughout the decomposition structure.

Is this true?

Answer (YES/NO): YES